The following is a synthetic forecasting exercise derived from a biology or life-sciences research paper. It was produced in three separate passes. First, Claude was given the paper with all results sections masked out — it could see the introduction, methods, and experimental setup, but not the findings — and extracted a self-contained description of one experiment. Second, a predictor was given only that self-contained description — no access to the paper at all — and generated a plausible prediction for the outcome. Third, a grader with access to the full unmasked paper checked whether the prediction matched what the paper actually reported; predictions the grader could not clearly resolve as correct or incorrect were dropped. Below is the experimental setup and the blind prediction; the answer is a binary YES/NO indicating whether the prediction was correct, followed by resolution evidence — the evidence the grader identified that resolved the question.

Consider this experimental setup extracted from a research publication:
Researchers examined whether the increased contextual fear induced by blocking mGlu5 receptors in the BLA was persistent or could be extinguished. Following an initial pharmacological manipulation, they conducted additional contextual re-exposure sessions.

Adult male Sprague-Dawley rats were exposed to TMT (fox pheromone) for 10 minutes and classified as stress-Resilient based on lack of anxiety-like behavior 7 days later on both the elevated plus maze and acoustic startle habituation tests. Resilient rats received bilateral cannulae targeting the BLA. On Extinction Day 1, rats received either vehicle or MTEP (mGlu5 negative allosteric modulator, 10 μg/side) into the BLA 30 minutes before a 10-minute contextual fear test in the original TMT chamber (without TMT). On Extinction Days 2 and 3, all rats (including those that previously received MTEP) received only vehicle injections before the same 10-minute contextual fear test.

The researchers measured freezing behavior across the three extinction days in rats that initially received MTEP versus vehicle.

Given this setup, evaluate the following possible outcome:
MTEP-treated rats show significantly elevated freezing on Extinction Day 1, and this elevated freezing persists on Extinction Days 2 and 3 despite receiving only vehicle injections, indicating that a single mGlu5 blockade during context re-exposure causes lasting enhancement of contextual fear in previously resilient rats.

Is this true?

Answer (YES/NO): NO